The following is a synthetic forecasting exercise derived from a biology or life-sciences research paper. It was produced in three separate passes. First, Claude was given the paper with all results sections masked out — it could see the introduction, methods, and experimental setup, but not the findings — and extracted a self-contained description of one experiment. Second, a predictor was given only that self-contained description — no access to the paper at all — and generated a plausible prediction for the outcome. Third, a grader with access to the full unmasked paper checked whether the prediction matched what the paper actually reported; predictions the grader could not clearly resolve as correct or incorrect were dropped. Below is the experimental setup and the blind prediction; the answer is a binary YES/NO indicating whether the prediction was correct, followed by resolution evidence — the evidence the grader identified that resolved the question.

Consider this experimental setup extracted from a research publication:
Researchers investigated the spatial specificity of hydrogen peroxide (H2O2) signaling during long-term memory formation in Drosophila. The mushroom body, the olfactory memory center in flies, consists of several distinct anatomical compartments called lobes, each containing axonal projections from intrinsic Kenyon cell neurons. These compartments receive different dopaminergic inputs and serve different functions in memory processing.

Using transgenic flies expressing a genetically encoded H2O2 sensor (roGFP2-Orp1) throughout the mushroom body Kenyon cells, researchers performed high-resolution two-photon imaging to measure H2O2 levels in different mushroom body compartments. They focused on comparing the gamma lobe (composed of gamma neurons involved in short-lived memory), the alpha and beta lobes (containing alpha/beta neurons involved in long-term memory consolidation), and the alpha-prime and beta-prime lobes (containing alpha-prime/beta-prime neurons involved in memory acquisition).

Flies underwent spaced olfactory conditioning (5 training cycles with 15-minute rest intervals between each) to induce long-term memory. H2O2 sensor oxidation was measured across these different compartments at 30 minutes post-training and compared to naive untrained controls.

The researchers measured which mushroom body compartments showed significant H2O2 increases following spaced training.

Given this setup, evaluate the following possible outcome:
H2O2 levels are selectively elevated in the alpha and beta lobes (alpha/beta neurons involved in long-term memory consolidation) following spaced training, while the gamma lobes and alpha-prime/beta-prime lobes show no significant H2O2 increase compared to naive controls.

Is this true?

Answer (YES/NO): NO